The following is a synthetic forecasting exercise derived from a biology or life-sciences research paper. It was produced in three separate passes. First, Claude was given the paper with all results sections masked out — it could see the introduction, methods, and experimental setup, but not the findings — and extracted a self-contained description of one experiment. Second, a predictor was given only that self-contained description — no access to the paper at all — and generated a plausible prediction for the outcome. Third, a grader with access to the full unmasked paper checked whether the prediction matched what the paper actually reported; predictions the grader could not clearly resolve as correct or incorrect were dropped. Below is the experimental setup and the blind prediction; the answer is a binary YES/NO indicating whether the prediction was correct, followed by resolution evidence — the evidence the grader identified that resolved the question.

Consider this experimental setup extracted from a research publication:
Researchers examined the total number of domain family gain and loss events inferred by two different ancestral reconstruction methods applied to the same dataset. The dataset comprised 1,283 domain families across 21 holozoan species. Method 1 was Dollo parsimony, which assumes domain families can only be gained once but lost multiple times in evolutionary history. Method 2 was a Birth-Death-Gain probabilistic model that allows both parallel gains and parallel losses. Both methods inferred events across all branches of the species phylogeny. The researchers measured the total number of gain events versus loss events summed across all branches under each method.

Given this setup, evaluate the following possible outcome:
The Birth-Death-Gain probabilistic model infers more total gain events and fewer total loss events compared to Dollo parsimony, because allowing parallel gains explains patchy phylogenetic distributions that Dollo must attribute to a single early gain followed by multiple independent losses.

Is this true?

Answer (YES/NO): YES